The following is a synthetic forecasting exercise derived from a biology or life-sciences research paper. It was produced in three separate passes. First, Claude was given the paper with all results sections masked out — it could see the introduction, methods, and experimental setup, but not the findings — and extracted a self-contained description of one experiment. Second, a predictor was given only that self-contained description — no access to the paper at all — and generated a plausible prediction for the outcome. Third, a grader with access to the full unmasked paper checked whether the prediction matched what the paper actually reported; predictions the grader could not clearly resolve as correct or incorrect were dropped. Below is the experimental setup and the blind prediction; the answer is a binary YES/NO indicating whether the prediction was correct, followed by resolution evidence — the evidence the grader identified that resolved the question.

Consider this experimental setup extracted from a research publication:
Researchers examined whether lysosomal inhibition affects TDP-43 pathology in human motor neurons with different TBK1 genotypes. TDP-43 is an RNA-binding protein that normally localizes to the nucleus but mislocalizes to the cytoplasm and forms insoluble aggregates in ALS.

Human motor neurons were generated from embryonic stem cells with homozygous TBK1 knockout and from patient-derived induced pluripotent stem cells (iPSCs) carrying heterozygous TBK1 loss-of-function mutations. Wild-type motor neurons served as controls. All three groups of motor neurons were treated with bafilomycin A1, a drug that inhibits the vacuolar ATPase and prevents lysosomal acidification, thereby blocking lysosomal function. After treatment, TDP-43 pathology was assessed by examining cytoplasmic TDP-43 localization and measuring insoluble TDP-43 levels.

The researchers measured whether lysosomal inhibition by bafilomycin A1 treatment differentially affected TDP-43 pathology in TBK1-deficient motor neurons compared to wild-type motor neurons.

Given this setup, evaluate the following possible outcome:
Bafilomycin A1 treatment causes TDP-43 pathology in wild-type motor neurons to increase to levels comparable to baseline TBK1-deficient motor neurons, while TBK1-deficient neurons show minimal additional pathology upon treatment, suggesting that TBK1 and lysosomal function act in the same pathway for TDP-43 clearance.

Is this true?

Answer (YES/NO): NO